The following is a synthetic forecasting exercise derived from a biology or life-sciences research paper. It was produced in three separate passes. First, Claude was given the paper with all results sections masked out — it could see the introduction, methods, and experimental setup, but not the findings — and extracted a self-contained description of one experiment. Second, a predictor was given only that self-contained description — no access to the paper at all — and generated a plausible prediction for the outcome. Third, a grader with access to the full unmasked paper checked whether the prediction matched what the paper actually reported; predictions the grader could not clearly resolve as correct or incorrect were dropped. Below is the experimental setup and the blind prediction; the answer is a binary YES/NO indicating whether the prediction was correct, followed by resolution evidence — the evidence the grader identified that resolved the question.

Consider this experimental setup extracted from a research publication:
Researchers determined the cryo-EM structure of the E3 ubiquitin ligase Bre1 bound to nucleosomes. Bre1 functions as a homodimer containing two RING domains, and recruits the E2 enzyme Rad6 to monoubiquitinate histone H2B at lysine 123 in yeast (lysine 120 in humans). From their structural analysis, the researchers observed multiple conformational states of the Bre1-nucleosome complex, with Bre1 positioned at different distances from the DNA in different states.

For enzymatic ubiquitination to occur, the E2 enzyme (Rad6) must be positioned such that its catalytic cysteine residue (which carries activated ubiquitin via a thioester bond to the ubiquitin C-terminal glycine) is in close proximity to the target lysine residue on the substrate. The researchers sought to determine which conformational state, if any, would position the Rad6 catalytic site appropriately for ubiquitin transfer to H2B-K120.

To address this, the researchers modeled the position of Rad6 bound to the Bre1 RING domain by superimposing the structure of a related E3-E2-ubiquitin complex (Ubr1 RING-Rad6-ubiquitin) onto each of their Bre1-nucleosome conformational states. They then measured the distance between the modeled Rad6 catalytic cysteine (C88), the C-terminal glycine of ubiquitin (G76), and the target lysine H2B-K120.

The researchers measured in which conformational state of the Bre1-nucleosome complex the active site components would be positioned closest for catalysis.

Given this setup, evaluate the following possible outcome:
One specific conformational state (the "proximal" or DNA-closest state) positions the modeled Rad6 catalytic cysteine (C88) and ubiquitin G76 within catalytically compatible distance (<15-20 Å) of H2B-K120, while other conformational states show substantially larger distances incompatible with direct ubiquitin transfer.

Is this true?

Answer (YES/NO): YES